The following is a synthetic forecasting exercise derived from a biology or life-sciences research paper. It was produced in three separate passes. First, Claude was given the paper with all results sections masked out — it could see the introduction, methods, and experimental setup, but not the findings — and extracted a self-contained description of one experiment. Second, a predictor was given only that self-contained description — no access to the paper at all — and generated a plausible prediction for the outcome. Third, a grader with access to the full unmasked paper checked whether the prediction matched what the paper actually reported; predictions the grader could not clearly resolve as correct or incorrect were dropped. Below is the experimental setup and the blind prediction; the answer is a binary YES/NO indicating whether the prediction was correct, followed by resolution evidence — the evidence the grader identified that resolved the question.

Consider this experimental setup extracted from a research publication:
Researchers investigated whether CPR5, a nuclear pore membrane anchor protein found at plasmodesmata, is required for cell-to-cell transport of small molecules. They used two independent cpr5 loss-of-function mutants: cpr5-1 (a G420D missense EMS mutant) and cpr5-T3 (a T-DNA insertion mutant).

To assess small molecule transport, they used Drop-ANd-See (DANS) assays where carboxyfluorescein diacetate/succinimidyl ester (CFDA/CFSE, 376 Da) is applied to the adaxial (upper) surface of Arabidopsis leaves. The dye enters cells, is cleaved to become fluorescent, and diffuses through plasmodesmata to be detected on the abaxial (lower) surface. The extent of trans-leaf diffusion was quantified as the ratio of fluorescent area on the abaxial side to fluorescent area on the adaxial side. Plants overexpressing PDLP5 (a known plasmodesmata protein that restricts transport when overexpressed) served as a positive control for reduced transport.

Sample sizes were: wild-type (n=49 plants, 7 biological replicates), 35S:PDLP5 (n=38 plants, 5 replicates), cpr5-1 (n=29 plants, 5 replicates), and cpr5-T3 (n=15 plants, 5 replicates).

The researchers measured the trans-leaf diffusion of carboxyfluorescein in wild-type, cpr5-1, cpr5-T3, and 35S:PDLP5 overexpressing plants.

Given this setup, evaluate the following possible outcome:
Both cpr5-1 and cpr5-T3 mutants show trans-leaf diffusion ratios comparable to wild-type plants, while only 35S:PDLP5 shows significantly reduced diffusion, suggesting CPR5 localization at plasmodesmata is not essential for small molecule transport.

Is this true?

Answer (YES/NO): YES